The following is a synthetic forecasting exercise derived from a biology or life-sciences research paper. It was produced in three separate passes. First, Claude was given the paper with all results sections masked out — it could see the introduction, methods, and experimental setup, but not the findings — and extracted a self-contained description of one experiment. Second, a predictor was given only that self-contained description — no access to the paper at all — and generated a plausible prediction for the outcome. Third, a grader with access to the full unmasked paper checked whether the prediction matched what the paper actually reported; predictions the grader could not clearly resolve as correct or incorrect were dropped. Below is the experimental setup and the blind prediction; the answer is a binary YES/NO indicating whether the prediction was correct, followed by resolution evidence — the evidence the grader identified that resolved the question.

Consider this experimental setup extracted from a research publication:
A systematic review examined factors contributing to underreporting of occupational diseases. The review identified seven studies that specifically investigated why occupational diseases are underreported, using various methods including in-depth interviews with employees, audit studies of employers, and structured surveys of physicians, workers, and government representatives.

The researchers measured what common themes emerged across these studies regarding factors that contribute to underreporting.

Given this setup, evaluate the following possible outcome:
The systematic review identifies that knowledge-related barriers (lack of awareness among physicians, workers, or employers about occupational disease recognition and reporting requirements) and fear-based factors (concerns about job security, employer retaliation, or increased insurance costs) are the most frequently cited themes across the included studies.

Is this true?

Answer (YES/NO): YES